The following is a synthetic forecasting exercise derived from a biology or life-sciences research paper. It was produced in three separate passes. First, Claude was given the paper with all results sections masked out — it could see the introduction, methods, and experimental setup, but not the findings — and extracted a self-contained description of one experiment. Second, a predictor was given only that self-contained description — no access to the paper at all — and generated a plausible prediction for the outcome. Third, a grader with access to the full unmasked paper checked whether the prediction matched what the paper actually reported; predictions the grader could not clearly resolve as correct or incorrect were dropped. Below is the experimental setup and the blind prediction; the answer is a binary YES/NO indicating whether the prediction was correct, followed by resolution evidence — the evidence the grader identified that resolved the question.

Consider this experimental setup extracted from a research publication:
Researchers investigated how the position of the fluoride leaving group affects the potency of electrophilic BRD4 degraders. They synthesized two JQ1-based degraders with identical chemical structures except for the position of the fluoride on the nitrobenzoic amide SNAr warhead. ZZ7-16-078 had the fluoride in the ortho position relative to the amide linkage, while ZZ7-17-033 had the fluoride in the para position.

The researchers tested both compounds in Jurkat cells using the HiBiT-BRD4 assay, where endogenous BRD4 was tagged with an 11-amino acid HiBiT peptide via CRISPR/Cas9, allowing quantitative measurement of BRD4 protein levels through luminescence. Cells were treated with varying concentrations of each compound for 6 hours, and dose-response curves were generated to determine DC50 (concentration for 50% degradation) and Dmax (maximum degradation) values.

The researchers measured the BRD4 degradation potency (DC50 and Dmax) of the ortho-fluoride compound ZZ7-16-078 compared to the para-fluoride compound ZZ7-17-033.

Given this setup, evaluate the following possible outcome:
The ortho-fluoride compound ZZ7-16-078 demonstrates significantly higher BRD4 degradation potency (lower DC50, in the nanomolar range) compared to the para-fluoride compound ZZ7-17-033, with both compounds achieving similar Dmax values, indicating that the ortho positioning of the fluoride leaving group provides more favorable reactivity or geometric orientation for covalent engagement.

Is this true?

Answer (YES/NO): NO